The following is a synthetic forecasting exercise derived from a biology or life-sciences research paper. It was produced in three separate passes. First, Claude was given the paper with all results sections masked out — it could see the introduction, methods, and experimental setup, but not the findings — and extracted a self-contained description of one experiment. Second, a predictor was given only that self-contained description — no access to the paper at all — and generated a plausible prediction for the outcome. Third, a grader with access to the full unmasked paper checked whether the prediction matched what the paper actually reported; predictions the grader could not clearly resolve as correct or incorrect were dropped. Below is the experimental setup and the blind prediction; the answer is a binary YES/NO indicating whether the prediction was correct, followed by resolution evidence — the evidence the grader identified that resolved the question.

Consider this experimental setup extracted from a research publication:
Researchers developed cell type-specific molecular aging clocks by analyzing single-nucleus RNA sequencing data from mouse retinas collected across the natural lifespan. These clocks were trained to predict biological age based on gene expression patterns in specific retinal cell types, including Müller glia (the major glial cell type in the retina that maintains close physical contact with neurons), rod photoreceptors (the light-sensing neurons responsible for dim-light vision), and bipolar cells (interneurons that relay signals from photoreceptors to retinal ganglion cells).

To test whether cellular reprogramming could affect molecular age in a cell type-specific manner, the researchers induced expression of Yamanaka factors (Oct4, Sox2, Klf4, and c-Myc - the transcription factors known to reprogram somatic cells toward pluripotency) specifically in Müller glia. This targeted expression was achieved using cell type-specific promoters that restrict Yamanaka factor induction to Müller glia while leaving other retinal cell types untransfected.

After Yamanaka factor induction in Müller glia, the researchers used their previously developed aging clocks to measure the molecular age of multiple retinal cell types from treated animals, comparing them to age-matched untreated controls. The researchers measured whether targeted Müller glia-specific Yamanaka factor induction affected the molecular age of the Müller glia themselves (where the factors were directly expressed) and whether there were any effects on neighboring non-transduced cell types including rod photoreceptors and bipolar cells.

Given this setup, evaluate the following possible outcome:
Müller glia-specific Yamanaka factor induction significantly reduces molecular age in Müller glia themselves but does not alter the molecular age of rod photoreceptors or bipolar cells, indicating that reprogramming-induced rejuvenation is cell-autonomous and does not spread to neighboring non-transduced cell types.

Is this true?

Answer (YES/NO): NO